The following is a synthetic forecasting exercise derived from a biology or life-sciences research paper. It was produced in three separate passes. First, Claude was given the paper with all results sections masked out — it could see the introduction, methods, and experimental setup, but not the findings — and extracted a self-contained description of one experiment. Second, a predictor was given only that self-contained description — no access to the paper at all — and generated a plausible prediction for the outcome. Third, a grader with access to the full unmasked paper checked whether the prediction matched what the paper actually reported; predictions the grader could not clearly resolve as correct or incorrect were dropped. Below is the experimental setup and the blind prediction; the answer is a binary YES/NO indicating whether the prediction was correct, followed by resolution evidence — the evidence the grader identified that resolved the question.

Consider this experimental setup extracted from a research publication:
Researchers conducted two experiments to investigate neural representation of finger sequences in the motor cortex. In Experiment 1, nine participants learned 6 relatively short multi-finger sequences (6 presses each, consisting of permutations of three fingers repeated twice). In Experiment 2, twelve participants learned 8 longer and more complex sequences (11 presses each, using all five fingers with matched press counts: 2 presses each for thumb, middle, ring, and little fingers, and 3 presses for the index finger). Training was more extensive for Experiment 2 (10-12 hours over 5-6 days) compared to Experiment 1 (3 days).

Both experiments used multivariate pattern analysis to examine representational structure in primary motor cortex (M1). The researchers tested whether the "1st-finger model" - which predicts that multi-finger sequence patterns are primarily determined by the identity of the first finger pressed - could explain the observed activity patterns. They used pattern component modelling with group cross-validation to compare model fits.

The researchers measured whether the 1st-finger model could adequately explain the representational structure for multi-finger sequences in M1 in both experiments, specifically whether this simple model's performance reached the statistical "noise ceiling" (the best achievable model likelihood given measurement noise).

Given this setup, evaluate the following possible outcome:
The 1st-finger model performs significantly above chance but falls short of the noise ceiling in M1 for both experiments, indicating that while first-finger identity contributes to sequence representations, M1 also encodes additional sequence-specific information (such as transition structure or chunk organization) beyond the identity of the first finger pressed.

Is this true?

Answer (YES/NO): NO